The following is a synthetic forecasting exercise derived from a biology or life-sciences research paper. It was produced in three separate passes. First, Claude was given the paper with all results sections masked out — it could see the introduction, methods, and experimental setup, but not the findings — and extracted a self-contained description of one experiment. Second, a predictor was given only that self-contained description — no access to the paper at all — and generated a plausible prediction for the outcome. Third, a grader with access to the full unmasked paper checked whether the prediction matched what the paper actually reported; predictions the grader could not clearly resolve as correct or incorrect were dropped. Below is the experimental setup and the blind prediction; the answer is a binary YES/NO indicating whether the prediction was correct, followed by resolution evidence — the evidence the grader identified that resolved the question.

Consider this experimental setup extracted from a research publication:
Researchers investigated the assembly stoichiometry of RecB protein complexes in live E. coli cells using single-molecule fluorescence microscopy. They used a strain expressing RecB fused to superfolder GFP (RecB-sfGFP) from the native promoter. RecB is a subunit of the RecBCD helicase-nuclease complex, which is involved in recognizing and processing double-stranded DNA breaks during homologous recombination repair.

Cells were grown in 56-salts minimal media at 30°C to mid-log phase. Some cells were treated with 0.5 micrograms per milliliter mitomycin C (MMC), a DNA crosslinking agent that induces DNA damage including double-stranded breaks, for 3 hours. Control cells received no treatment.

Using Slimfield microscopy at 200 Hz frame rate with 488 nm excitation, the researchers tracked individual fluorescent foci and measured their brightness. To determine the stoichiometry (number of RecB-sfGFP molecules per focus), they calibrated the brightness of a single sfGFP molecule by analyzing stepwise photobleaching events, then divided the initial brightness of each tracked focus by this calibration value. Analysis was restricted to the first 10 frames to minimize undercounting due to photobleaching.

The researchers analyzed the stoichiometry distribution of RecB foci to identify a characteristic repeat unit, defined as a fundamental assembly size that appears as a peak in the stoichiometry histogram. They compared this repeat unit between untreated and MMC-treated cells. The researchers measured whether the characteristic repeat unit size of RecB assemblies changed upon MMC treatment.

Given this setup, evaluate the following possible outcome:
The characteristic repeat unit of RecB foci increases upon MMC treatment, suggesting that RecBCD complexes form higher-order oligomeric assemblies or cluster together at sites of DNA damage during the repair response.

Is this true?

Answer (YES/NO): NO